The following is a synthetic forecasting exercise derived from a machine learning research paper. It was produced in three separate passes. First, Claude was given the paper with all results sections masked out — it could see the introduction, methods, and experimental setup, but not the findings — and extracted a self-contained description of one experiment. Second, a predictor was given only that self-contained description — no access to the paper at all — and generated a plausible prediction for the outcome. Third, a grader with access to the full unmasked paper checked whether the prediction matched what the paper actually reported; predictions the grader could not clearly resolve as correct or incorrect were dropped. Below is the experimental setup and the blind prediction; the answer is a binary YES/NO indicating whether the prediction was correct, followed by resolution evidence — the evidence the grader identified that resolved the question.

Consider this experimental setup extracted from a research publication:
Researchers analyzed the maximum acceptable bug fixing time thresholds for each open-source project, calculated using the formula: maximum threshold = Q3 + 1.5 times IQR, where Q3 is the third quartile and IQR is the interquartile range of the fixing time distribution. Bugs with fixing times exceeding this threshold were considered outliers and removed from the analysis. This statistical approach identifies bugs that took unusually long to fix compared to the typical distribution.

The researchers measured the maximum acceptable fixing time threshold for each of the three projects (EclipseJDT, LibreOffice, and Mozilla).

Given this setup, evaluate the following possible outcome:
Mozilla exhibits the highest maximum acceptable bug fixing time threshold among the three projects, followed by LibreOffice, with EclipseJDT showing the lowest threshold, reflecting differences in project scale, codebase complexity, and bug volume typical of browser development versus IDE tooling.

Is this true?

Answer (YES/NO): NO